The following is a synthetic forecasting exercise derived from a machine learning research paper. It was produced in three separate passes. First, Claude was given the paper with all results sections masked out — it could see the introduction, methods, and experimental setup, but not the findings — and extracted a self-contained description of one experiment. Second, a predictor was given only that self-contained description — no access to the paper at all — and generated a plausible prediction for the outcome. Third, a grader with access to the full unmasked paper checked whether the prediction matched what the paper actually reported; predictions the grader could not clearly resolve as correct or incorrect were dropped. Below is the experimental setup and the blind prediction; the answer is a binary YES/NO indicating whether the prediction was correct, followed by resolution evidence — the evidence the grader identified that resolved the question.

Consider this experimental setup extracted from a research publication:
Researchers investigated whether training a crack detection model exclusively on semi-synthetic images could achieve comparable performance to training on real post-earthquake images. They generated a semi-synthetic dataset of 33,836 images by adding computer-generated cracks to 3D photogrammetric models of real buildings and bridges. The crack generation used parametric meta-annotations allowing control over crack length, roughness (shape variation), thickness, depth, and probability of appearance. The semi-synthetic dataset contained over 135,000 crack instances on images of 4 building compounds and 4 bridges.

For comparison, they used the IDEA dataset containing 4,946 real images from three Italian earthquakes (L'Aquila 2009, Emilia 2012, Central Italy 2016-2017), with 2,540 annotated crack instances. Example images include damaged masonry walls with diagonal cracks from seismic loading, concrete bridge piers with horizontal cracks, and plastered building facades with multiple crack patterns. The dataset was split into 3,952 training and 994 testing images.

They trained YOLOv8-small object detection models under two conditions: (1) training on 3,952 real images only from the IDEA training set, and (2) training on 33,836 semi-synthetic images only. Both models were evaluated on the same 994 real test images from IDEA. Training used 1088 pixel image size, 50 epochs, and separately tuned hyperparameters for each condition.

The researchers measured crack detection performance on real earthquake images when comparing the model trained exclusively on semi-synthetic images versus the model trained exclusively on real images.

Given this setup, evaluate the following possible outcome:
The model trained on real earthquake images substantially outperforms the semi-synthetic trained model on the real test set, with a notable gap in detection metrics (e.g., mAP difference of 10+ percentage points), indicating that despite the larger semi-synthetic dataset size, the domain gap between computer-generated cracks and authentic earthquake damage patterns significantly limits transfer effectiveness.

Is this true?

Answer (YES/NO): YES